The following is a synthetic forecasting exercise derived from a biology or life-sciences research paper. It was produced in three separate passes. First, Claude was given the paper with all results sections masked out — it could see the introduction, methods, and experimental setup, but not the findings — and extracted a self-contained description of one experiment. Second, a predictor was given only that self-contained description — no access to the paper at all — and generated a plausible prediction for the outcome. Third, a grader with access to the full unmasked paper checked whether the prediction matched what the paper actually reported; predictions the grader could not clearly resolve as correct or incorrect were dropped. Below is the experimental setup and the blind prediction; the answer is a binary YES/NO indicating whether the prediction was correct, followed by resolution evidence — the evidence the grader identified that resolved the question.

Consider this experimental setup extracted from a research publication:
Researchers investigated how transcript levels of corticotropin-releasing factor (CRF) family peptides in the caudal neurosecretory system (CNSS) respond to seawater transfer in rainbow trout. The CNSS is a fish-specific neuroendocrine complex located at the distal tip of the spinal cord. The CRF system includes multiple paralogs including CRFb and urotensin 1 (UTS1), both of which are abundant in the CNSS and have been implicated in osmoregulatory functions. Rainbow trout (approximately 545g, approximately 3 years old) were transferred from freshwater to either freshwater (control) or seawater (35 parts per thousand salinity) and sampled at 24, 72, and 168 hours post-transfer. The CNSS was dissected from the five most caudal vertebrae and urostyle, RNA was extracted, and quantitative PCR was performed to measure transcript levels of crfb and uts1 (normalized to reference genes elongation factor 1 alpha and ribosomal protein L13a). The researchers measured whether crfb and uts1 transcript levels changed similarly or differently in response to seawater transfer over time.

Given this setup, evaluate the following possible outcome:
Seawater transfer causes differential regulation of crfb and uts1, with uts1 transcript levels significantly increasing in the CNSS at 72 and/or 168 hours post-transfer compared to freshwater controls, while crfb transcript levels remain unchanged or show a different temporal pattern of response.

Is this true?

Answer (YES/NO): NO